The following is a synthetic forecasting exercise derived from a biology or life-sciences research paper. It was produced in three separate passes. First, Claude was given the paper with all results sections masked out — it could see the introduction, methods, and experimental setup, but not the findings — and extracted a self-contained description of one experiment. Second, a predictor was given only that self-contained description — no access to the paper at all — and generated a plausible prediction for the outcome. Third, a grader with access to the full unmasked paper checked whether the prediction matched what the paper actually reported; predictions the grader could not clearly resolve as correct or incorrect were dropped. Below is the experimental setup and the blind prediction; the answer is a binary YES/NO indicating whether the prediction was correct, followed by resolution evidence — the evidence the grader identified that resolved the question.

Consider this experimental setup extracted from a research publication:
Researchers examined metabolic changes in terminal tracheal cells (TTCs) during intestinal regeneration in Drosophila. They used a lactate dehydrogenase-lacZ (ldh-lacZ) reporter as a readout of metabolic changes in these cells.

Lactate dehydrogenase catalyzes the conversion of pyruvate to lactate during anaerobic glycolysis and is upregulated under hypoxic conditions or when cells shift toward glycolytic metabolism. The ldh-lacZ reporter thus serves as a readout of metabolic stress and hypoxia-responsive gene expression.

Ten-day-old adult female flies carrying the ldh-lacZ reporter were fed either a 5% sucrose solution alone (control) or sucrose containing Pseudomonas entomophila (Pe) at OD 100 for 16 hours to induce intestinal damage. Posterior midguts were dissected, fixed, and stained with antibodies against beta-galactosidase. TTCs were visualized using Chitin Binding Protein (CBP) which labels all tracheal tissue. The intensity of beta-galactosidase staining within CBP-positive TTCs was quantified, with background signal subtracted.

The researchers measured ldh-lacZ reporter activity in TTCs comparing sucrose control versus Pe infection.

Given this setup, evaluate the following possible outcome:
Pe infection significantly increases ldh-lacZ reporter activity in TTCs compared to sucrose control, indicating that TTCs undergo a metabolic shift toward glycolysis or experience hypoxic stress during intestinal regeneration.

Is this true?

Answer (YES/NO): YES